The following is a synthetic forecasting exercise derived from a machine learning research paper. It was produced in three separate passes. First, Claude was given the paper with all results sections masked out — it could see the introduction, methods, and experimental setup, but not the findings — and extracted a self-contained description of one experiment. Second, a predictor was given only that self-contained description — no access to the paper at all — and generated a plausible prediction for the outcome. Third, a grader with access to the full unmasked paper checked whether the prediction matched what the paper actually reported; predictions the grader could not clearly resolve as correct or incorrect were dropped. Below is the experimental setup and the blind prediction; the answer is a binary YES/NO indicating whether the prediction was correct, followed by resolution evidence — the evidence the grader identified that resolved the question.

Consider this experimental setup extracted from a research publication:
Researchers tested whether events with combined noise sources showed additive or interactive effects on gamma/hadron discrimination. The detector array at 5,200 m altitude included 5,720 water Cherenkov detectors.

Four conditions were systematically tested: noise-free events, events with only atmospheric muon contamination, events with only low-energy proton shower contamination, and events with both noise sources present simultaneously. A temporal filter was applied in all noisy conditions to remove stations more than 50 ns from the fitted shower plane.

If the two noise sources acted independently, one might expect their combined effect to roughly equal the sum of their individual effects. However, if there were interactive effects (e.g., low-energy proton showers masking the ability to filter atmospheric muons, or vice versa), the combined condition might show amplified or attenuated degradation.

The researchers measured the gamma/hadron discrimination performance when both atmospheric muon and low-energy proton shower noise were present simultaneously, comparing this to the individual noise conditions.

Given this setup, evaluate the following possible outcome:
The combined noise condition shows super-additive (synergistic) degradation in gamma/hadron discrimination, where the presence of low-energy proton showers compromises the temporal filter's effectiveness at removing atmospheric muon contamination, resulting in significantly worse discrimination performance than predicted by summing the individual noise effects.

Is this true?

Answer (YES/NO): NO